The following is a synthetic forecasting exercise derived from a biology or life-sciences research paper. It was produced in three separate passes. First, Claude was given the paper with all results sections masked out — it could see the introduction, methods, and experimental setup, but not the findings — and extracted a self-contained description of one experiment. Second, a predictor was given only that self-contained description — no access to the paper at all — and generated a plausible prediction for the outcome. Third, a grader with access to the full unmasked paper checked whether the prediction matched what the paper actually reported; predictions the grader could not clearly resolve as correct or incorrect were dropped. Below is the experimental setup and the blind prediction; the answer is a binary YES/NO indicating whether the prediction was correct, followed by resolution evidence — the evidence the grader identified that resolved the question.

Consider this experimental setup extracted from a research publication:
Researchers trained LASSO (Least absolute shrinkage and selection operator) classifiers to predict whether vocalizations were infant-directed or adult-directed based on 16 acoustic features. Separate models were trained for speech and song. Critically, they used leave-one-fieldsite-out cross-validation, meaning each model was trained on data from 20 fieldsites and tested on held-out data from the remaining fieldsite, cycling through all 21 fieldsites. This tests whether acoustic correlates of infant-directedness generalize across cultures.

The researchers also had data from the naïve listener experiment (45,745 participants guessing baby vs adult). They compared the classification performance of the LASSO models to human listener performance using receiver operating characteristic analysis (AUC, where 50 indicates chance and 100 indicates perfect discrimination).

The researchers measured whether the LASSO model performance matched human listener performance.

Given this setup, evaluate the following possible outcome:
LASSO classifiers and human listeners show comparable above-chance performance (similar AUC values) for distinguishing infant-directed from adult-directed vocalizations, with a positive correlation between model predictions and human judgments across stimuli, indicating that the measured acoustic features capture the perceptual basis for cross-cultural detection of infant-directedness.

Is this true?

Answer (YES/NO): YES